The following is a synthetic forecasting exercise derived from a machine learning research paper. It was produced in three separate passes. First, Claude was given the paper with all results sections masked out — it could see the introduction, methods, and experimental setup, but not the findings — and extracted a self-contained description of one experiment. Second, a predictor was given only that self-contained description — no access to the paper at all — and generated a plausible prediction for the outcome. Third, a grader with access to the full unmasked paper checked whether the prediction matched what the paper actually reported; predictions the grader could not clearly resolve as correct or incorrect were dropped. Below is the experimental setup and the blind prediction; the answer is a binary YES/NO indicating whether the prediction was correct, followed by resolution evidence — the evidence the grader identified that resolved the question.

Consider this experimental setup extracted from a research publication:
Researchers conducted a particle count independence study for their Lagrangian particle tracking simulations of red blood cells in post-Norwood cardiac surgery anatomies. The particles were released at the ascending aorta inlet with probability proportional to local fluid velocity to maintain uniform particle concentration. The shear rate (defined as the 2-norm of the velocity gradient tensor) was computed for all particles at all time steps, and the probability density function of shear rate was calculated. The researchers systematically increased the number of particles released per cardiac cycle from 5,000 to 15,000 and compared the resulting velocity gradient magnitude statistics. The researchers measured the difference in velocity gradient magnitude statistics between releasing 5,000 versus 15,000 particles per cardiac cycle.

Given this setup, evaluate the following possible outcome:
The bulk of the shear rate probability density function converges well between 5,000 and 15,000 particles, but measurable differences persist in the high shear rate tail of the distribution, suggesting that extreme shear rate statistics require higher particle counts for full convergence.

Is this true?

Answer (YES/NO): NO